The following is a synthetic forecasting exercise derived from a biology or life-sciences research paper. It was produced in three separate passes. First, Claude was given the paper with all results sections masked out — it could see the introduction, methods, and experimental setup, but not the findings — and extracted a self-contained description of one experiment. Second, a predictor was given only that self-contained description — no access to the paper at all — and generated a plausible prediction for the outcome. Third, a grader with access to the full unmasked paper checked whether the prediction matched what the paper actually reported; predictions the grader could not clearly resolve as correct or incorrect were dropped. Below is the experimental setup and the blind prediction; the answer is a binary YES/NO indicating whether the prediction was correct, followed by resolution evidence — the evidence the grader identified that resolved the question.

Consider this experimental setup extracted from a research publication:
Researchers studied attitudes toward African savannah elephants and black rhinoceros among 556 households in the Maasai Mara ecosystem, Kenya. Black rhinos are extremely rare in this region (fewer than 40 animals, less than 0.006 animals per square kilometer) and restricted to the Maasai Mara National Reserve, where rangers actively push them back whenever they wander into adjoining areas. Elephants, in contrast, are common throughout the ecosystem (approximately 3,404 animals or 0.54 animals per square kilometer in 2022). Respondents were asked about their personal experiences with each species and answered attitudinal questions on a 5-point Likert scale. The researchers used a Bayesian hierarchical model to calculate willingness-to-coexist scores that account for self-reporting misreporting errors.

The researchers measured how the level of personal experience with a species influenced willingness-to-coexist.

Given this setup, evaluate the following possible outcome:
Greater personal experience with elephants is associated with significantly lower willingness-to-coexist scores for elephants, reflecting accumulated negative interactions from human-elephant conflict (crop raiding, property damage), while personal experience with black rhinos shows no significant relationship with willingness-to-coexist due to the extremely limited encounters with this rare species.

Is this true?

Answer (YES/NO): NO